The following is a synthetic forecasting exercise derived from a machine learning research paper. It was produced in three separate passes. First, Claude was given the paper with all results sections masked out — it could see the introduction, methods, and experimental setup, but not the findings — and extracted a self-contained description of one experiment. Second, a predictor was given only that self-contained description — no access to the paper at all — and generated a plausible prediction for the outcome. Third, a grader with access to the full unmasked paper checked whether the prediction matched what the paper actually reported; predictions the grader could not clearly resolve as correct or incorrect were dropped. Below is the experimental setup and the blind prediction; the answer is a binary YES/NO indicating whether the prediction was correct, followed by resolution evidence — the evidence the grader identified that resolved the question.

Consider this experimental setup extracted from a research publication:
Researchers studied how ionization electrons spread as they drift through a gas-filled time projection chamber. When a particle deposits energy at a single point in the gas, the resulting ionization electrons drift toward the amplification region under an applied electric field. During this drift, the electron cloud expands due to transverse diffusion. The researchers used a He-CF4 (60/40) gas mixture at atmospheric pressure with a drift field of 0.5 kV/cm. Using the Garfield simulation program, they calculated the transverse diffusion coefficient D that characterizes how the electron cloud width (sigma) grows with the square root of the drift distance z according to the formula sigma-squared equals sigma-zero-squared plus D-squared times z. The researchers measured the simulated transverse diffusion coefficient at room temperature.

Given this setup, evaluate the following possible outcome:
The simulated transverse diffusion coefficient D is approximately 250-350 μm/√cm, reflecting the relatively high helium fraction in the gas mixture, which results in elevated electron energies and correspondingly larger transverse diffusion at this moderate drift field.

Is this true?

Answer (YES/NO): NO